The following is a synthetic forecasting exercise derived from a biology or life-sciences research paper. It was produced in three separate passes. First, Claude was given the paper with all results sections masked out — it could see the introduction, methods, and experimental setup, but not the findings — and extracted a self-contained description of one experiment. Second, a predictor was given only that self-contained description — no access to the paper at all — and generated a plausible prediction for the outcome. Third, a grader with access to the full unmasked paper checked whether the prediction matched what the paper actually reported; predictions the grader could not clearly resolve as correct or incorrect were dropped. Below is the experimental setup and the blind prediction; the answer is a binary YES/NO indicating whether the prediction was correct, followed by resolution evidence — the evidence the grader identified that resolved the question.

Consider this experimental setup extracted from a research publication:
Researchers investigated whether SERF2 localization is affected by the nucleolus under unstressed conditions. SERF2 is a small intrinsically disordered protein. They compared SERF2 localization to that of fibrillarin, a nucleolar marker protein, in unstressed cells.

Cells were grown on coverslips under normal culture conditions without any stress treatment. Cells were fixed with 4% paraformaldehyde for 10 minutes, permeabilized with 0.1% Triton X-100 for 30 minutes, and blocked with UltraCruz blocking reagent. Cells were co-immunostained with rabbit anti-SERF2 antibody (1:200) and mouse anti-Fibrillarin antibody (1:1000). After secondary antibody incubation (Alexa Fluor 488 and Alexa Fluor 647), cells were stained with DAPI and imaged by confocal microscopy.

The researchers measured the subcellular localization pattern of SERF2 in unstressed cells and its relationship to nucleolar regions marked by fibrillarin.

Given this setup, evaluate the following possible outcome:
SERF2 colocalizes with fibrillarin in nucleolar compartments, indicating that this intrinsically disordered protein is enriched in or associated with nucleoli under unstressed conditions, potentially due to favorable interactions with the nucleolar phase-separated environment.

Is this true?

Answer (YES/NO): YES